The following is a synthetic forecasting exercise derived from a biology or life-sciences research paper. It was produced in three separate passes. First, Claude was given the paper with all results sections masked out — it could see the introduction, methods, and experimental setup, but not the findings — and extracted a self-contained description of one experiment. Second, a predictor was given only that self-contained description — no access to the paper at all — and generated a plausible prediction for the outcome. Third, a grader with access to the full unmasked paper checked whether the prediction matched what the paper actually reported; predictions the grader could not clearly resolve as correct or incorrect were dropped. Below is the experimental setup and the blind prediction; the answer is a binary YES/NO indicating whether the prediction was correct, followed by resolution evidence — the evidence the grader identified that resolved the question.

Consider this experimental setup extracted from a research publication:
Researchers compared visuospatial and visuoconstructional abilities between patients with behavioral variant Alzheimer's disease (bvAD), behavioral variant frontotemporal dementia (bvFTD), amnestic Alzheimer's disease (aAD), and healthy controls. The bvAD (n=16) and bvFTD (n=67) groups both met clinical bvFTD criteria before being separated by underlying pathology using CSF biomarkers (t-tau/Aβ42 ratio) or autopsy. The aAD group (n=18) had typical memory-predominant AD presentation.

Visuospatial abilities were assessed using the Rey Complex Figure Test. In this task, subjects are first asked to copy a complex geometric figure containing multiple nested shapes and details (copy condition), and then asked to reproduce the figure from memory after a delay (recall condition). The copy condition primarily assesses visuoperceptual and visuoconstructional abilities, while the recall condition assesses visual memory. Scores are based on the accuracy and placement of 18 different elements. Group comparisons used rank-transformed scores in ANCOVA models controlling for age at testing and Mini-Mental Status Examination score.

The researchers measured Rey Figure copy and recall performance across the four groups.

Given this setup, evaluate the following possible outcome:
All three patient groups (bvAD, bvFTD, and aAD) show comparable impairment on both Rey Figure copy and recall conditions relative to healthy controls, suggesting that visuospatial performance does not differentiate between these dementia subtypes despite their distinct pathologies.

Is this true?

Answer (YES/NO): NO